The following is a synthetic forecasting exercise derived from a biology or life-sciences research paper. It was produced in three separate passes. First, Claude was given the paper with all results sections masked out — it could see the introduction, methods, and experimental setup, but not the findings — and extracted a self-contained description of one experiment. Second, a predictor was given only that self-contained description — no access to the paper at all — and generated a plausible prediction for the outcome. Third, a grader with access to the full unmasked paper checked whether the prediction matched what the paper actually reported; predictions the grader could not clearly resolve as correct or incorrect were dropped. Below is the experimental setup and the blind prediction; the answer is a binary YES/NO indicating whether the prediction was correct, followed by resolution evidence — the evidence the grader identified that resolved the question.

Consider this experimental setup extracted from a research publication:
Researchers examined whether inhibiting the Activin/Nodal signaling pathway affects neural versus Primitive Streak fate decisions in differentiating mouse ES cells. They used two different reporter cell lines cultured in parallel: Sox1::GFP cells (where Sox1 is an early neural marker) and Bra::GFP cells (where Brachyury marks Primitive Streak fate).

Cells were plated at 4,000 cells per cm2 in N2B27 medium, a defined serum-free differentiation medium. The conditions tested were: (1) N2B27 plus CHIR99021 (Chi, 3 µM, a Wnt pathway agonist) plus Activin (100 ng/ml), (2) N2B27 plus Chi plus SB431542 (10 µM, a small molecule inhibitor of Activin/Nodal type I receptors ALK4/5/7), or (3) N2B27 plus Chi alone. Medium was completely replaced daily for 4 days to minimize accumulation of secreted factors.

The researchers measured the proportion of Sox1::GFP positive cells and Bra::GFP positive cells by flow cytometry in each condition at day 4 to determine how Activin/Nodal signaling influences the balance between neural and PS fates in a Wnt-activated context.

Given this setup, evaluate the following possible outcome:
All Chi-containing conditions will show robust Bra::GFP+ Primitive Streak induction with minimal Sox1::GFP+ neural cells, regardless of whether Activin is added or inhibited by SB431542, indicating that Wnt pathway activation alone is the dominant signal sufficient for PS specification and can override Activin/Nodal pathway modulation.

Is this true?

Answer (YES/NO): NO